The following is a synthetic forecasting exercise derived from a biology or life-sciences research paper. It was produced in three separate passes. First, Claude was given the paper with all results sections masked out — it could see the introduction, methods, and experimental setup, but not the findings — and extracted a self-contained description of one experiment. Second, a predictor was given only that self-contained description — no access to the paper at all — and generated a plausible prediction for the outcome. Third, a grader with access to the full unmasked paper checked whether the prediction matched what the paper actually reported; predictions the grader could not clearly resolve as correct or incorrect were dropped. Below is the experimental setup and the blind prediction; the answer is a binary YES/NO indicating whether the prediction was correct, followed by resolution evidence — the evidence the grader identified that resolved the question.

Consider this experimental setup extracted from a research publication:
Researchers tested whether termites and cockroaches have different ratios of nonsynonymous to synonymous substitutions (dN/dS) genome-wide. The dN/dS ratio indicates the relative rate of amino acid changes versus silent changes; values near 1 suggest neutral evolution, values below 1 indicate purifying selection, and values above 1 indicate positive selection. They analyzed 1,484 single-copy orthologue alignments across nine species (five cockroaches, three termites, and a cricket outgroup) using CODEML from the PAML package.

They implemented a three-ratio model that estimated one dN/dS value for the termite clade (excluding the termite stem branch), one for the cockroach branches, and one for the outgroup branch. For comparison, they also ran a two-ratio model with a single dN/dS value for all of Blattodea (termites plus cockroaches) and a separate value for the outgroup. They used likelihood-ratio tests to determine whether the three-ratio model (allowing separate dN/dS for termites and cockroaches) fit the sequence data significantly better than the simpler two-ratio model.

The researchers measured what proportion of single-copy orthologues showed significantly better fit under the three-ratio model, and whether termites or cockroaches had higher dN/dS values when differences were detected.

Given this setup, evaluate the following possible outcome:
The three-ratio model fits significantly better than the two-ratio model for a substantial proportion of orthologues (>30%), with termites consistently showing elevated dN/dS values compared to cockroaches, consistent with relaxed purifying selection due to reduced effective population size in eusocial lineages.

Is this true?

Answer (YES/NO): YES